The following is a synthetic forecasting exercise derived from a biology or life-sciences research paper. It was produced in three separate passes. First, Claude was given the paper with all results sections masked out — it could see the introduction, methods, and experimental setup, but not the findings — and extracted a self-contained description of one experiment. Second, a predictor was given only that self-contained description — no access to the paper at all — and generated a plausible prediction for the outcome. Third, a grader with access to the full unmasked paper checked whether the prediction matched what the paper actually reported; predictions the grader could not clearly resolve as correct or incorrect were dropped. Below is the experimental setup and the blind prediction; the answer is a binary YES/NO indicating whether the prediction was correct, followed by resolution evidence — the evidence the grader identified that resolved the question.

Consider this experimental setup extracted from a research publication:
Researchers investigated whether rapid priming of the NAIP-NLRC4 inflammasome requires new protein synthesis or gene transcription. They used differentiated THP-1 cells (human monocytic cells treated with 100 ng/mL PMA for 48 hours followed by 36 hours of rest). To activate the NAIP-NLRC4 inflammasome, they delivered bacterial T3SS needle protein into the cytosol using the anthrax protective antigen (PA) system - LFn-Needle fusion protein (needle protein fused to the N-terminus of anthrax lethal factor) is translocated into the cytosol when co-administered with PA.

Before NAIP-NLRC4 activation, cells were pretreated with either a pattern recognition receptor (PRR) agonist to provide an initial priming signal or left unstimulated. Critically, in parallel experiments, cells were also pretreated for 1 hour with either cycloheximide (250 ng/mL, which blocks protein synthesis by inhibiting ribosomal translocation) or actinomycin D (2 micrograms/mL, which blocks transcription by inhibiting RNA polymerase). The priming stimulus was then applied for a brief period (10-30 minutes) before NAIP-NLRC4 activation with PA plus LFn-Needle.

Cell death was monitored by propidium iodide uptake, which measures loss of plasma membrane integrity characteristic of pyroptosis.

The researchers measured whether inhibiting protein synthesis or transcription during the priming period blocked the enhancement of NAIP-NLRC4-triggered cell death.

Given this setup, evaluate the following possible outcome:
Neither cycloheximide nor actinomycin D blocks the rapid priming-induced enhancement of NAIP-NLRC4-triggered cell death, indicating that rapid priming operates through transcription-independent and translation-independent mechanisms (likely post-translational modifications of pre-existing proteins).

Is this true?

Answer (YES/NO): YES